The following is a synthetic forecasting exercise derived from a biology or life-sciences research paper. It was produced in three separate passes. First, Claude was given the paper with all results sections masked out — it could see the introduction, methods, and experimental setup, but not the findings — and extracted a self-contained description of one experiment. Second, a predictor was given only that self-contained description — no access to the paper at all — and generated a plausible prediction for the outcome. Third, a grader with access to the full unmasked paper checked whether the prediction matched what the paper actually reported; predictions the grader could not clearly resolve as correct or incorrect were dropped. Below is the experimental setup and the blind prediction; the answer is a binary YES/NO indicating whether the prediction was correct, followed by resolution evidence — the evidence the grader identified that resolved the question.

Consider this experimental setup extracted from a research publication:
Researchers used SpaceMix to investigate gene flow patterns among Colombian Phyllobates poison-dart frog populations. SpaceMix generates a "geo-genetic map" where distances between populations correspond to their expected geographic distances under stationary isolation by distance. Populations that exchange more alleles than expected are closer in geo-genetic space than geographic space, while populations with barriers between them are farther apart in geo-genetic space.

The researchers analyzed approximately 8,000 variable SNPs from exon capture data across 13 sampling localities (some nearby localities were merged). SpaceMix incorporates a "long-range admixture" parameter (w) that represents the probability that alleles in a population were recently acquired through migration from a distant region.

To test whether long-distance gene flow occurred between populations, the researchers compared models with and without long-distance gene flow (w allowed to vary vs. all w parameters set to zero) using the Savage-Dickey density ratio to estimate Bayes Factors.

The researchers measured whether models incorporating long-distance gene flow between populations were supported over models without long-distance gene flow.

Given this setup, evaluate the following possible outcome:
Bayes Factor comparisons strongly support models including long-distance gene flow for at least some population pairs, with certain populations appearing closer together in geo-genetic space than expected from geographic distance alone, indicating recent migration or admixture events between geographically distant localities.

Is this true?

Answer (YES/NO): NO